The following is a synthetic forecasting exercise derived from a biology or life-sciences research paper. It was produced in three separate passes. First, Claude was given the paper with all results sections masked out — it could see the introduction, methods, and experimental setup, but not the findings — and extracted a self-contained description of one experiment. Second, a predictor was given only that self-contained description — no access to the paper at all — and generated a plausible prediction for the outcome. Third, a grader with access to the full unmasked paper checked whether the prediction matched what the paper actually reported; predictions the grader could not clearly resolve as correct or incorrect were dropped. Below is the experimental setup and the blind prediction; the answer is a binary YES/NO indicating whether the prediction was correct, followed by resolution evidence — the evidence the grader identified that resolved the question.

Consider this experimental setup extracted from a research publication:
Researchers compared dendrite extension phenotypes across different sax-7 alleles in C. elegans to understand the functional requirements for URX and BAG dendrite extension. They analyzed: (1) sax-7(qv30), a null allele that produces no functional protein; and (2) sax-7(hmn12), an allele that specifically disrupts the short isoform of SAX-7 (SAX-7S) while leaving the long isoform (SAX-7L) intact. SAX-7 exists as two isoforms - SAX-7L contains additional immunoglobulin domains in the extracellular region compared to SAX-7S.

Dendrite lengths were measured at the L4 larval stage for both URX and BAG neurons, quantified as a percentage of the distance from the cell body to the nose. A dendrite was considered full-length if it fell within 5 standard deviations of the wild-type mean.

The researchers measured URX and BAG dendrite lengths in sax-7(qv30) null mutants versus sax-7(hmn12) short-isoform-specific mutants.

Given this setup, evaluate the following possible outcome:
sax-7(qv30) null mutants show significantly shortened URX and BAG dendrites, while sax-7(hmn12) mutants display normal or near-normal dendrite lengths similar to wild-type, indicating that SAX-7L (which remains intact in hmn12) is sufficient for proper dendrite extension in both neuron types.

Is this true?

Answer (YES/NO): NO